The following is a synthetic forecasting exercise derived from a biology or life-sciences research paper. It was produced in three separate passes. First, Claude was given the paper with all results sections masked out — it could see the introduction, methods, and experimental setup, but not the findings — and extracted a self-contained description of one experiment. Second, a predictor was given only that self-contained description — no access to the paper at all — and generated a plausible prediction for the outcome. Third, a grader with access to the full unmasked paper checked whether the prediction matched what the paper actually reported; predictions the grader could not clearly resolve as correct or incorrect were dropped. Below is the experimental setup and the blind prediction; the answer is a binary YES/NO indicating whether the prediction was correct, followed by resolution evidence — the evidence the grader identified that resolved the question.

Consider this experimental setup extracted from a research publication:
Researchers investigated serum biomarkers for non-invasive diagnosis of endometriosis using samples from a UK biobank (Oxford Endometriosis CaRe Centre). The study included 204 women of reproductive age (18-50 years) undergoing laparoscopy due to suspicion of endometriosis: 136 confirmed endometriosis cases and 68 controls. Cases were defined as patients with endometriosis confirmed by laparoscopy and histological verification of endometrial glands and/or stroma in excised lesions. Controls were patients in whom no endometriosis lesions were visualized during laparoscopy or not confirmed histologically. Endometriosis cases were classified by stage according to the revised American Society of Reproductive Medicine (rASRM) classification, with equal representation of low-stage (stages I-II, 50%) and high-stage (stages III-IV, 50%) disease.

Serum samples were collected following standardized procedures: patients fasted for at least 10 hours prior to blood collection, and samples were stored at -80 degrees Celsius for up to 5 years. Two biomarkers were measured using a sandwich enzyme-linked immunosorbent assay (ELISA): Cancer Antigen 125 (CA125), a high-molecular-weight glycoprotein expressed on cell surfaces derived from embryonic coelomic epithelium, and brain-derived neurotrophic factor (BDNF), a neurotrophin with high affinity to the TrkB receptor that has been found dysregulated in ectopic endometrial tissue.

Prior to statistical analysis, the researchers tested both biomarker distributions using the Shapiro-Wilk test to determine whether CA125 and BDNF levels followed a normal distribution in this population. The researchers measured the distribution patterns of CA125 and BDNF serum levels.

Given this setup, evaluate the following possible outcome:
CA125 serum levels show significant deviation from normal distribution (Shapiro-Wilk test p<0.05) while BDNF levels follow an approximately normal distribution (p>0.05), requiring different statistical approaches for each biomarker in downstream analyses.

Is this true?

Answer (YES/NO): NO